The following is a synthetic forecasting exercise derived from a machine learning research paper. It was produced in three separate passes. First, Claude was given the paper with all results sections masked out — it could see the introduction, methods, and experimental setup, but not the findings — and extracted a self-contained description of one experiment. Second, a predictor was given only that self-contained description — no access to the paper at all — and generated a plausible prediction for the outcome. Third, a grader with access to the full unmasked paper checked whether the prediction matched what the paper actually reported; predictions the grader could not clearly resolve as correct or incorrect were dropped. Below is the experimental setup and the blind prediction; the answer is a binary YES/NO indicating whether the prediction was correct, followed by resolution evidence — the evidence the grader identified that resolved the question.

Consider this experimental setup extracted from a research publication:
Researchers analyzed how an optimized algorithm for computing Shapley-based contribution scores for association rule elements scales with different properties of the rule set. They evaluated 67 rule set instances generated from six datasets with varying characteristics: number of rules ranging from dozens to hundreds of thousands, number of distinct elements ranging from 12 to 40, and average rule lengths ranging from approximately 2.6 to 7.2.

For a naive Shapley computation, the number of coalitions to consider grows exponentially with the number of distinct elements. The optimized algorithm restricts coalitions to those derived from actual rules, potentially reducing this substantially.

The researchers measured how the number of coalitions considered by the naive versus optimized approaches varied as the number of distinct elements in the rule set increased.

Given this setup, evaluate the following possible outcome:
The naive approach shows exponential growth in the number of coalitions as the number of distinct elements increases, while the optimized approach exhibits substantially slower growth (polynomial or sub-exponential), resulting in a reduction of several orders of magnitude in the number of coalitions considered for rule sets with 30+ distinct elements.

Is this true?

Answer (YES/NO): YES